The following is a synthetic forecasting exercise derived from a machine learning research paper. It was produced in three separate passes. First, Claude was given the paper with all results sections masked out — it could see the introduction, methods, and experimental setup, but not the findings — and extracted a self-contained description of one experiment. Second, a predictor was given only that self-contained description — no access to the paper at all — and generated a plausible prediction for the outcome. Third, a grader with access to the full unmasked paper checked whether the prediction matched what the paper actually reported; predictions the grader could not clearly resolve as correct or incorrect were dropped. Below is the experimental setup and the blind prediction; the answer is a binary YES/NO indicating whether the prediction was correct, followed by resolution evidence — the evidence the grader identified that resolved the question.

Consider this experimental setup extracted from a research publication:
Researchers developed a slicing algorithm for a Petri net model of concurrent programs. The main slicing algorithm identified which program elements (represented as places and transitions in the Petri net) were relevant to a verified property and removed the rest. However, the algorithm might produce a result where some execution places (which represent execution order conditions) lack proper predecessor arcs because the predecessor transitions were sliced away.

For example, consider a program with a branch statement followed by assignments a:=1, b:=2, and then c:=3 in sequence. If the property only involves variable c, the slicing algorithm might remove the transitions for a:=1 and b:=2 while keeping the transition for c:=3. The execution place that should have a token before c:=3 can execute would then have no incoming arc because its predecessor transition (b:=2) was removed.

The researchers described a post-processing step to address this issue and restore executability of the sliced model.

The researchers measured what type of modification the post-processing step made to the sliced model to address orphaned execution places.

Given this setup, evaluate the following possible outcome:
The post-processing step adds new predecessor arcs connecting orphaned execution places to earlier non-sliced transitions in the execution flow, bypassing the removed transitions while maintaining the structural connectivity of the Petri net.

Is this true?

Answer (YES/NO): YES